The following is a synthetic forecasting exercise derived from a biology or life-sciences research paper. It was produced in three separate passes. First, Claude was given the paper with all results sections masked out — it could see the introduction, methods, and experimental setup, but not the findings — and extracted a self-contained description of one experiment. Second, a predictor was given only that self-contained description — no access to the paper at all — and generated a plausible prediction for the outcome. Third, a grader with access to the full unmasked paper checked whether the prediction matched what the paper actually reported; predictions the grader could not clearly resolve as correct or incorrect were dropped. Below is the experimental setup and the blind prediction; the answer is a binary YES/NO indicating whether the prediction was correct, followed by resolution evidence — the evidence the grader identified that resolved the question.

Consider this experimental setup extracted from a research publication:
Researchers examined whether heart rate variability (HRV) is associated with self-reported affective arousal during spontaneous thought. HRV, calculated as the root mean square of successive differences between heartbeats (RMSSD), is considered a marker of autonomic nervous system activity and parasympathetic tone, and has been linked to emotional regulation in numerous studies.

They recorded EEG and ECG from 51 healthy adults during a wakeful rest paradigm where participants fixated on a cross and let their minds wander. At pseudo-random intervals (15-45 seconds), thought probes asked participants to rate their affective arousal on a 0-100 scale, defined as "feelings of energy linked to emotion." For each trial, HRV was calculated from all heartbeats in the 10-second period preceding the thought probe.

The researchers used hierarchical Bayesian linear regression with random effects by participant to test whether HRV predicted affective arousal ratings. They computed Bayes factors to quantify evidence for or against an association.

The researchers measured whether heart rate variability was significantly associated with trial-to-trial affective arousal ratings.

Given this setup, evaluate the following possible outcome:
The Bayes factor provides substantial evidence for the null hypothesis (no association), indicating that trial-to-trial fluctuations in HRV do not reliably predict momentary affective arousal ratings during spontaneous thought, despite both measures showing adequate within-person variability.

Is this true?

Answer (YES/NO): NO